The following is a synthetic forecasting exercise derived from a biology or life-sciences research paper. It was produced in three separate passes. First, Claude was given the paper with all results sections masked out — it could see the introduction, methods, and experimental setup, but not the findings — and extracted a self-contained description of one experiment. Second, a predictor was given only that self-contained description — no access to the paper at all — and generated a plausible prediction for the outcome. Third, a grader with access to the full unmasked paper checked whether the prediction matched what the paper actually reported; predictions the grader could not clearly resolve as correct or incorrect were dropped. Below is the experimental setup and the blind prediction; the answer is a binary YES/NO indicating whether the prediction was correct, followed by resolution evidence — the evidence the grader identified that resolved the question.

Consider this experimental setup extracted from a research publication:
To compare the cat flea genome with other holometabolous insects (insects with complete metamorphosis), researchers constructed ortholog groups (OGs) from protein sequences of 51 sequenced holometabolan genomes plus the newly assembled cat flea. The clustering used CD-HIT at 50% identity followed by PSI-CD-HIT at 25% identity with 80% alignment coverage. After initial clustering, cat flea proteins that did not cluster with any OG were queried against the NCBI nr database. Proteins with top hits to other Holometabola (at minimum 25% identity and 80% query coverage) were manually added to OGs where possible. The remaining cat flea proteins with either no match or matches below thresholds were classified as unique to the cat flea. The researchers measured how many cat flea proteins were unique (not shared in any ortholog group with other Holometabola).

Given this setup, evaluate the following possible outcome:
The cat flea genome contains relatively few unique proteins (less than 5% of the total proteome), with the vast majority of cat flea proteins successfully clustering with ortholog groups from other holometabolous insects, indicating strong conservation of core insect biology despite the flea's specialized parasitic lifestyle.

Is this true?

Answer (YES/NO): NO